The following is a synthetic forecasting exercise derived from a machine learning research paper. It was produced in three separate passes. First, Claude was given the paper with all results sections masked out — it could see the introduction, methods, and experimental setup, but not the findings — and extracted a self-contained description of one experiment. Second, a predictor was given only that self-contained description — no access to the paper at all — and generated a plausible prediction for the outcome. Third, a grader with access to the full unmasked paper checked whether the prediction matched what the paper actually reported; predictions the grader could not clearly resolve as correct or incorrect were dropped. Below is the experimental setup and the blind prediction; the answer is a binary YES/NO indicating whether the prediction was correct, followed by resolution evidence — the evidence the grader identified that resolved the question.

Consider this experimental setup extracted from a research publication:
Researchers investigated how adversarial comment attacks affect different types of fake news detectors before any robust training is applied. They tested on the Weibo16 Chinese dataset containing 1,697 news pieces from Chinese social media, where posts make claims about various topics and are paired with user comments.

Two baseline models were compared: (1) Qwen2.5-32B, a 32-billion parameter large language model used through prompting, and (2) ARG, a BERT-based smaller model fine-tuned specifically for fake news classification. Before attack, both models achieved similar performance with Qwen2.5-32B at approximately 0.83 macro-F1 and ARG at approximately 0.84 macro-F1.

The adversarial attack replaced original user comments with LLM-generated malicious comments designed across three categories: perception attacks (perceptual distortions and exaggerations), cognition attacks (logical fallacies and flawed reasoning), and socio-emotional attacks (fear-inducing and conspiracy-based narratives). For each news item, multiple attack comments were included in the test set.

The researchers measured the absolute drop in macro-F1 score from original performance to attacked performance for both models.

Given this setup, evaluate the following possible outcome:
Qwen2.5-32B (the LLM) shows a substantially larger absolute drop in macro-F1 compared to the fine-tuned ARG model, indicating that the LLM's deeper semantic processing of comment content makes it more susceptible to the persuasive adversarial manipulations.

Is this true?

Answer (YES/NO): YES